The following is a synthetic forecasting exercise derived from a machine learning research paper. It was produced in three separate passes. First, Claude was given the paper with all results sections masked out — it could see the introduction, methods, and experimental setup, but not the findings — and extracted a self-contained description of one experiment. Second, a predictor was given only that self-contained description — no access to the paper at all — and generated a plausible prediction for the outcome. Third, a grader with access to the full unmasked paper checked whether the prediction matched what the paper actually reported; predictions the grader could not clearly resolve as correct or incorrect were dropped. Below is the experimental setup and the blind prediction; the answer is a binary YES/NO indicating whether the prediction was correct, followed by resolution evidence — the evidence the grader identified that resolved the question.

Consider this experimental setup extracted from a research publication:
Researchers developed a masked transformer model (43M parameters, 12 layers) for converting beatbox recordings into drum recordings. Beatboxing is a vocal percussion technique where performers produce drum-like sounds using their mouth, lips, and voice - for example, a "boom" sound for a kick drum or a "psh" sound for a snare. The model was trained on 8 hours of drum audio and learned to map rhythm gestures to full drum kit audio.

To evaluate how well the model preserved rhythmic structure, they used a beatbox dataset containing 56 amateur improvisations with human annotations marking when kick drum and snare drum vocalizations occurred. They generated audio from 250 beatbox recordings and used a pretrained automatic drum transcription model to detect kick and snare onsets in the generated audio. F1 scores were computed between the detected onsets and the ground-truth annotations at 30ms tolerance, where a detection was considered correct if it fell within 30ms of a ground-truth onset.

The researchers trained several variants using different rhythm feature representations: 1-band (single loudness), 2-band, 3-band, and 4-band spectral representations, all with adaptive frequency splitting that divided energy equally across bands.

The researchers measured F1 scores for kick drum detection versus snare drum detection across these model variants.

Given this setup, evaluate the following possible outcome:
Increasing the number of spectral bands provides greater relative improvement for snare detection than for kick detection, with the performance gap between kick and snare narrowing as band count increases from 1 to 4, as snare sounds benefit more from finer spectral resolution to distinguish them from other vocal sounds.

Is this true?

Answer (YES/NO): NO